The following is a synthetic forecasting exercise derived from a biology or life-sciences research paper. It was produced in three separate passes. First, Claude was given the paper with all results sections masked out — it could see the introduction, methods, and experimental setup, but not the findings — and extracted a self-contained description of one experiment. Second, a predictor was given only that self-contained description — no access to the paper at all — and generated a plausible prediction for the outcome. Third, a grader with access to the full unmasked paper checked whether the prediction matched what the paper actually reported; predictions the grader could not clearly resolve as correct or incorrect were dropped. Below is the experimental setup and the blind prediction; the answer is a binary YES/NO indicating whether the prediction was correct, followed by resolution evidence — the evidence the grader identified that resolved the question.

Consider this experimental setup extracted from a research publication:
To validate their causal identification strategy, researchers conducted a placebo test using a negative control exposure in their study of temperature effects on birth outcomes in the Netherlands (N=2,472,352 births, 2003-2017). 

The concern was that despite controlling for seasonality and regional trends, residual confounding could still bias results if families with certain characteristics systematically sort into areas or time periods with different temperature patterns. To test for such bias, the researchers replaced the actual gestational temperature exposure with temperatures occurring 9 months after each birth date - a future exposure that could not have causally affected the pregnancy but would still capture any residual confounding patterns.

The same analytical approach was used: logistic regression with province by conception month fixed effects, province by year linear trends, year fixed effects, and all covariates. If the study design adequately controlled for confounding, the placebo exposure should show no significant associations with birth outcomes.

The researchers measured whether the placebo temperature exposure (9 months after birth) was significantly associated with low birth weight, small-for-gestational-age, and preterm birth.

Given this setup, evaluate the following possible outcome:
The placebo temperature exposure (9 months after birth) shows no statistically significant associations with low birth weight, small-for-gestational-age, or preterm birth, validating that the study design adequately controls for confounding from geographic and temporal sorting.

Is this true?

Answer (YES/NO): YES